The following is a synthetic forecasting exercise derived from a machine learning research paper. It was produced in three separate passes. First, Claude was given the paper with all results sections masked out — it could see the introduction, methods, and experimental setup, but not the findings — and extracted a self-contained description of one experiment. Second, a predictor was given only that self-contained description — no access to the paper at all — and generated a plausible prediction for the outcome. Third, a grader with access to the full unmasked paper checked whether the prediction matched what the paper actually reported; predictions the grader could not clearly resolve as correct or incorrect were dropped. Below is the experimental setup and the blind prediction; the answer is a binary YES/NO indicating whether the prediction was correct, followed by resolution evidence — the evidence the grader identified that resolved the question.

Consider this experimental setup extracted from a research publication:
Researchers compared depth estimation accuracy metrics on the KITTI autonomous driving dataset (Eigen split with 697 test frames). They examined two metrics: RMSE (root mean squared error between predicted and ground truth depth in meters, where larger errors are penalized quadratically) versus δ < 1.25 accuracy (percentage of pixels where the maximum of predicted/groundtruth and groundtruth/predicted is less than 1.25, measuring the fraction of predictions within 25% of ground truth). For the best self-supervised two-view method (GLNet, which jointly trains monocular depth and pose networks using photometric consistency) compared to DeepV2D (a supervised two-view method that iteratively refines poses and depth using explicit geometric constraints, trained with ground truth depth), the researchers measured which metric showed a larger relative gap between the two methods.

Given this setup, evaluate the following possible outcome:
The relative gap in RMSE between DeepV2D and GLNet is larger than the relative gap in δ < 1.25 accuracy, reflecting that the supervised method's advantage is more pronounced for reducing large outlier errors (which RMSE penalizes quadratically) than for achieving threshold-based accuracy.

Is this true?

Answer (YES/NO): YES